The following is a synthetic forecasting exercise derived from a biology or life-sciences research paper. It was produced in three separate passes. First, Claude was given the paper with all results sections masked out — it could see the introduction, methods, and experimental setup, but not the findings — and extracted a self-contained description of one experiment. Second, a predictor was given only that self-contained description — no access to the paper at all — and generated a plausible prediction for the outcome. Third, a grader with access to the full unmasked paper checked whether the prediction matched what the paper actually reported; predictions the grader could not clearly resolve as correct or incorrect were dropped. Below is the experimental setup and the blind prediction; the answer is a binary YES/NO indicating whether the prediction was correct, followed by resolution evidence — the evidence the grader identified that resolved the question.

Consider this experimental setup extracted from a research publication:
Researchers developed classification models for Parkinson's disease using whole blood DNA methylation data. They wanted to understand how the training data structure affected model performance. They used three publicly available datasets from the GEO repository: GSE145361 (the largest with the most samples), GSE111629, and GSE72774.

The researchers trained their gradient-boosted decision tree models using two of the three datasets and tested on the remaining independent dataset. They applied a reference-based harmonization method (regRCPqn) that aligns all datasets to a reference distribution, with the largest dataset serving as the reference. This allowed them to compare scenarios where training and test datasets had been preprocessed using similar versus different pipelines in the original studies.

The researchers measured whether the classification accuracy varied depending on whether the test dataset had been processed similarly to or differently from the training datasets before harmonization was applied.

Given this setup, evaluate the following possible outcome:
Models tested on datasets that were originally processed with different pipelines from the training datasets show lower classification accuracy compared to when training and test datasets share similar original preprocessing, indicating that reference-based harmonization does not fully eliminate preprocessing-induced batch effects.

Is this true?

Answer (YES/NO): NO